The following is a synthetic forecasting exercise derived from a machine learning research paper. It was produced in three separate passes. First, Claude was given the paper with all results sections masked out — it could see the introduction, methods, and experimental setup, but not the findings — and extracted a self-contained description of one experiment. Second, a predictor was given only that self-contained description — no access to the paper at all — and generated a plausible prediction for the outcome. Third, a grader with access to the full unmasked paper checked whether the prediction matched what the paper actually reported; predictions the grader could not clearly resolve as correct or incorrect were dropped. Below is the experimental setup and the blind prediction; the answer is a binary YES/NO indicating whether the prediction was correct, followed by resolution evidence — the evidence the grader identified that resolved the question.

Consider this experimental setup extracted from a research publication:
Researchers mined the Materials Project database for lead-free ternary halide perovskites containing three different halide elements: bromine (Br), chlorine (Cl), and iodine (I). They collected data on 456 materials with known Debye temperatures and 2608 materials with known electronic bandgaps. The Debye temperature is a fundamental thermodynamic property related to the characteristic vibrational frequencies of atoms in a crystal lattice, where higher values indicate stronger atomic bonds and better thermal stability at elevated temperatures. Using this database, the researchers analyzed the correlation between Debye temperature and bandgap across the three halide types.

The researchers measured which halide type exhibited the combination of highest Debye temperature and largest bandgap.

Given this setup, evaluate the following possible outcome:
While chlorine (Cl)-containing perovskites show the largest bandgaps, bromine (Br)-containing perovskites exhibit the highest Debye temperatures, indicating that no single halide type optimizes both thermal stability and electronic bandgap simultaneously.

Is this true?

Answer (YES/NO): NO